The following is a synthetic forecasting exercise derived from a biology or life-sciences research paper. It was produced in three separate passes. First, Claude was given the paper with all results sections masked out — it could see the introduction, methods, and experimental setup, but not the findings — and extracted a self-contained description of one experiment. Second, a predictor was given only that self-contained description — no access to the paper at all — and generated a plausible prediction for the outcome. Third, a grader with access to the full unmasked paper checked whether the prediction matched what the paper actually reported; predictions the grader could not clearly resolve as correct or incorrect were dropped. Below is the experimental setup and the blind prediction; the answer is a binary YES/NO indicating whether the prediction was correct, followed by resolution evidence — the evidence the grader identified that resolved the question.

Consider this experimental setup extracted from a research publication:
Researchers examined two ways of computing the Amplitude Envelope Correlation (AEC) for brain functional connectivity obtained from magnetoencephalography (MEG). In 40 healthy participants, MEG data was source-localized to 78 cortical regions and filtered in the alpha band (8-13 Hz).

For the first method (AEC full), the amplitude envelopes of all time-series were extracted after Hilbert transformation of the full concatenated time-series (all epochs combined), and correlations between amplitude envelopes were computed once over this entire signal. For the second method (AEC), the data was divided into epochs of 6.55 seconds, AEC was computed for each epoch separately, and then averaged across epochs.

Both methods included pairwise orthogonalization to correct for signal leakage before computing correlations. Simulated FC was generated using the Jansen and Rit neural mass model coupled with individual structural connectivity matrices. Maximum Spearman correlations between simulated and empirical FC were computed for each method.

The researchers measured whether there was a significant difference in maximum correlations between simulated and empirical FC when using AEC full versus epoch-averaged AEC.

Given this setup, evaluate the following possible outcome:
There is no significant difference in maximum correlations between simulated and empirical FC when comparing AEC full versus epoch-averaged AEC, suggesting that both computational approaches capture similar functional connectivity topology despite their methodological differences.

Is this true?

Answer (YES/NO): YES